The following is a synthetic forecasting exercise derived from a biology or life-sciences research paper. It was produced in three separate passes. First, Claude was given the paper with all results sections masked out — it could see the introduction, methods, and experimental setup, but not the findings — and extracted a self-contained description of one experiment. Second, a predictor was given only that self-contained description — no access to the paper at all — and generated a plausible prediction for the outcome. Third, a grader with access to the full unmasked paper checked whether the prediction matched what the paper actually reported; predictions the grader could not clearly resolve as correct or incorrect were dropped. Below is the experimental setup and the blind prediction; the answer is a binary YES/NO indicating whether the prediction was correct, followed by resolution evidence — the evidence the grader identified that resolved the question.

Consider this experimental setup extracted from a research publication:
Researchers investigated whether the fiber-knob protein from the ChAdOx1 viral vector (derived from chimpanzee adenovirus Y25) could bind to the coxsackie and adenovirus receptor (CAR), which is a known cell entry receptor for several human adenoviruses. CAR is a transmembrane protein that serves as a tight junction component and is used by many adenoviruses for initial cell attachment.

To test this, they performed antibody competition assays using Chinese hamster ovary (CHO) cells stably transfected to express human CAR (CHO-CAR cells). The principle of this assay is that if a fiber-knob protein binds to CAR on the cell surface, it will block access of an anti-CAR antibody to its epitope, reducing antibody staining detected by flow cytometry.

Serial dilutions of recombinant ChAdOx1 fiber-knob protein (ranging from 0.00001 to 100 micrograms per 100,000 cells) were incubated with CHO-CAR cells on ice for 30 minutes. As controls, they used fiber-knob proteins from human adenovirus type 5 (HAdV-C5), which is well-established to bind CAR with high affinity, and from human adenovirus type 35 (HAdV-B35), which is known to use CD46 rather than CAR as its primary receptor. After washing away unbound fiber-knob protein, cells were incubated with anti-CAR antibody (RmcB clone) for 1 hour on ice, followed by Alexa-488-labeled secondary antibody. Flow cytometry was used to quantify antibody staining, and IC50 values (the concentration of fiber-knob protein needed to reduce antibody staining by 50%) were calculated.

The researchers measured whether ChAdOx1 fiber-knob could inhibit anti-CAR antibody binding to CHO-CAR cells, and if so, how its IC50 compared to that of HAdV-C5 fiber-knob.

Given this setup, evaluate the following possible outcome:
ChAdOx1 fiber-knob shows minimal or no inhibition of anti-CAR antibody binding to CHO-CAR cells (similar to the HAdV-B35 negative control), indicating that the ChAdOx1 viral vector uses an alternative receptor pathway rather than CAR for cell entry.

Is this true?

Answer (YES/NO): NO